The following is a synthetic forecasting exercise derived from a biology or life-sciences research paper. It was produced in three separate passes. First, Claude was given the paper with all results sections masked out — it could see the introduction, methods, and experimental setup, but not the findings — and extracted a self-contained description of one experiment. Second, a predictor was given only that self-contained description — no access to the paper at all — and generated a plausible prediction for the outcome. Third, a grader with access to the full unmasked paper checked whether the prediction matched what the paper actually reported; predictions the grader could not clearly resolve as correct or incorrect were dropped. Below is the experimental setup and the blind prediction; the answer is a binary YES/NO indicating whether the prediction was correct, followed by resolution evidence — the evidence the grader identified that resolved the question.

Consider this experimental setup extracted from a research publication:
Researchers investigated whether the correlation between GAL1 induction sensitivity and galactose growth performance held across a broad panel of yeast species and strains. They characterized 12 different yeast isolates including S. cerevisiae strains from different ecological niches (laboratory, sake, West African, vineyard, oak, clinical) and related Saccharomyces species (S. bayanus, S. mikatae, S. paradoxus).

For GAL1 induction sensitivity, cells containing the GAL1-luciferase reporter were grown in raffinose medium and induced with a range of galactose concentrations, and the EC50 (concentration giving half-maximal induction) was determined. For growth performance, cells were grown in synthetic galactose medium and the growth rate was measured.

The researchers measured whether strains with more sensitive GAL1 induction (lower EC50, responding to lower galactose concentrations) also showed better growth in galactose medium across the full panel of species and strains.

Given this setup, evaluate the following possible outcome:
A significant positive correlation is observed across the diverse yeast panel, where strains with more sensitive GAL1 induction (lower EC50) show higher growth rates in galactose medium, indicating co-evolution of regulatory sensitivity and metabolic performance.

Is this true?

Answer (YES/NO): YES